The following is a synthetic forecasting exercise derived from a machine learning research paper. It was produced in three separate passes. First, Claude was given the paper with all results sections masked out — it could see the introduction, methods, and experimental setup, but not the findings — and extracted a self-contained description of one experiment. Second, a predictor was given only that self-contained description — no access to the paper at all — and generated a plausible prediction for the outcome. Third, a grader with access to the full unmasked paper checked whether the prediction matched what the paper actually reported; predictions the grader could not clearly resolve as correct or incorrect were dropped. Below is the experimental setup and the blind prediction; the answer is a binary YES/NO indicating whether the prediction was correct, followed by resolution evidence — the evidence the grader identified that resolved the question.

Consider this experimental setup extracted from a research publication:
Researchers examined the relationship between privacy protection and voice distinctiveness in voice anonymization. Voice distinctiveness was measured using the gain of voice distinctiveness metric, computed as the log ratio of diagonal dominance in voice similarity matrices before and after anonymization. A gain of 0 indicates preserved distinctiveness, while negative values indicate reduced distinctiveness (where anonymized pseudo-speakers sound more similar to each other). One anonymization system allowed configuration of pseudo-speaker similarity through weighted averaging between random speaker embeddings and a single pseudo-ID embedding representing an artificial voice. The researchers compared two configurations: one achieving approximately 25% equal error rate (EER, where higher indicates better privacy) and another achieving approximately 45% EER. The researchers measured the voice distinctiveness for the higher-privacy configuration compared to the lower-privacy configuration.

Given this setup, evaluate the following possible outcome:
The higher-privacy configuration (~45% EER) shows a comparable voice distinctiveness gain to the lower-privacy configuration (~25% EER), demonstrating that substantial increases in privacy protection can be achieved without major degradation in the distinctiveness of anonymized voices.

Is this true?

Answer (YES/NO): NO